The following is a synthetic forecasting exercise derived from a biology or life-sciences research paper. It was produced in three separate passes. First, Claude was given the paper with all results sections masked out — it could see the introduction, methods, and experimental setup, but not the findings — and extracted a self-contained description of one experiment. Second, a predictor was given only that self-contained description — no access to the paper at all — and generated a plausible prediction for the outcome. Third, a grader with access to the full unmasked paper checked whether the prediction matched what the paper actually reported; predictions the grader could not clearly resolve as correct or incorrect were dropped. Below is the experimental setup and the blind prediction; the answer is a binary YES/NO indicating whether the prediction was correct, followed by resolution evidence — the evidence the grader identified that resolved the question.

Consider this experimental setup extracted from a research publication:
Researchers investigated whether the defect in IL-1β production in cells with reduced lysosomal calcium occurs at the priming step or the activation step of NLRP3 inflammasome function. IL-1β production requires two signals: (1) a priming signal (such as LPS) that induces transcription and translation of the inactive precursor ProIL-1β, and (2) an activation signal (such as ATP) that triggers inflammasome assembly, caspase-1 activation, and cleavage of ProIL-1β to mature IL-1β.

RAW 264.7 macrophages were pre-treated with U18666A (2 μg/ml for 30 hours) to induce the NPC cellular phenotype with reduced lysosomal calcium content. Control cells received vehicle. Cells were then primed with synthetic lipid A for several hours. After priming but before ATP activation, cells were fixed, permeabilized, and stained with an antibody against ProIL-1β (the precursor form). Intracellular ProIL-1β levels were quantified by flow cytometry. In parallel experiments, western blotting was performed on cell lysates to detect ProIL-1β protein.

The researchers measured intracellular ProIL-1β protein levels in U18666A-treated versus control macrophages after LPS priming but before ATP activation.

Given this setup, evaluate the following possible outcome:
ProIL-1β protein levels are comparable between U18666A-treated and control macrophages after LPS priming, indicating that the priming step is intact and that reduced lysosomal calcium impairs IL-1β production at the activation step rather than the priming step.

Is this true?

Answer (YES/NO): NO